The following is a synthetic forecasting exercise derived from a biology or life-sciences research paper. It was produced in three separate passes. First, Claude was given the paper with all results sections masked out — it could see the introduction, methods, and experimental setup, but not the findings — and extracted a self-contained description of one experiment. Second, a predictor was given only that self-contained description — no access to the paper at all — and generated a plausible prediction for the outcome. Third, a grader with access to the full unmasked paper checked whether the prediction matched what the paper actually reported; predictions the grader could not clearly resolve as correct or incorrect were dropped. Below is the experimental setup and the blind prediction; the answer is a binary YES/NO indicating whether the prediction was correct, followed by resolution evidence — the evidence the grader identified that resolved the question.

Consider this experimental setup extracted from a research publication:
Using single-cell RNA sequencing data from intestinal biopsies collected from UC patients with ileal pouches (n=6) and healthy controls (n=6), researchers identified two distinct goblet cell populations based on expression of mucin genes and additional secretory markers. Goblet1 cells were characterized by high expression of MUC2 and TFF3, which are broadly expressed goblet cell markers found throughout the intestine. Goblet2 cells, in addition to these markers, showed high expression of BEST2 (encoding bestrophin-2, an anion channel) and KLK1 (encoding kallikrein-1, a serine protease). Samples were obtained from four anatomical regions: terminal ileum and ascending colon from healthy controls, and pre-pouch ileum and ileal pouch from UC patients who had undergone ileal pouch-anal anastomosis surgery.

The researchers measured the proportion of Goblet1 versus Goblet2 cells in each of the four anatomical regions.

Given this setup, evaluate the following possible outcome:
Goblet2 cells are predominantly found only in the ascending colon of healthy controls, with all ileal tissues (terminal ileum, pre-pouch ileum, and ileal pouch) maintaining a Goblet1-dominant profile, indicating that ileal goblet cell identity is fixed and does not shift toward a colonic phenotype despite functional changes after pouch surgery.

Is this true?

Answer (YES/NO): NO